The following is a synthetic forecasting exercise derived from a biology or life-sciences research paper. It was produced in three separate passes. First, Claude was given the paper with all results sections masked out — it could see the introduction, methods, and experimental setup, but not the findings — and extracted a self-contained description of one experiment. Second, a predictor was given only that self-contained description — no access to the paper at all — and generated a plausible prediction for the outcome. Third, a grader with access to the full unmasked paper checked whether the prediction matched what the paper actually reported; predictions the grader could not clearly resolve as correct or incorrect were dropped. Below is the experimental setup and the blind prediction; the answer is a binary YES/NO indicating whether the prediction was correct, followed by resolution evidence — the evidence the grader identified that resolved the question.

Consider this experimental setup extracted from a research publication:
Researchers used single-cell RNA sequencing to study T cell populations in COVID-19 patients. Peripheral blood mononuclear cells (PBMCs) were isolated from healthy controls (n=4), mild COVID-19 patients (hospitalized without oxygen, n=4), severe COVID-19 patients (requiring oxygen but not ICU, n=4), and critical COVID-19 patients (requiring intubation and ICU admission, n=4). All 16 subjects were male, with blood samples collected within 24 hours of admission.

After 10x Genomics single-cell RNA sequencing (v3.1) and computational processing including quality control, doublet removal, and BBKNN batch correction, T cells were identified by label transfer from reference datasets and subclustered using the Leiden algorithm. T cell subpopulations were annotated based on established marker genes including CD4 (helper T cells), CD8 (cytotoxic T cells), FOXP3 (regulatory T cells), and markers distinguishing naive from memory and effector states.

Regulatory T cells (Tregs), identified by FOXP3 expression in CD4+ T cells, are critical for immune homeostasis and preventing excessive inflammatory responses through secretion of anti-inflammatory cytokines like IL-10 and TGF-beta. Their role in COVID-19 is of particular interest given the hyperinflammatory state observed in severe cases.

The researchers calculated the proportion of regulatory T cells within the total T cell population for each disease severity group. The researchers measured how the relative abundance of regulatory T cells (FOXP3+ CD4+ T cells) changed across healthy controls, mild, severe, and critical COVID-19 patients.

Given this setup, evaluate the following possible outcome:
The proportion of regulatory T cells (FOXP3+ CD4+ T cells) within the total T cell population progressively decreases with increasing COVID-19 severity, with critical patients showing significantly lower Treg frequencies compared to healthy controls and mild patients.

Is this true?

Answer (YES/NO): NO